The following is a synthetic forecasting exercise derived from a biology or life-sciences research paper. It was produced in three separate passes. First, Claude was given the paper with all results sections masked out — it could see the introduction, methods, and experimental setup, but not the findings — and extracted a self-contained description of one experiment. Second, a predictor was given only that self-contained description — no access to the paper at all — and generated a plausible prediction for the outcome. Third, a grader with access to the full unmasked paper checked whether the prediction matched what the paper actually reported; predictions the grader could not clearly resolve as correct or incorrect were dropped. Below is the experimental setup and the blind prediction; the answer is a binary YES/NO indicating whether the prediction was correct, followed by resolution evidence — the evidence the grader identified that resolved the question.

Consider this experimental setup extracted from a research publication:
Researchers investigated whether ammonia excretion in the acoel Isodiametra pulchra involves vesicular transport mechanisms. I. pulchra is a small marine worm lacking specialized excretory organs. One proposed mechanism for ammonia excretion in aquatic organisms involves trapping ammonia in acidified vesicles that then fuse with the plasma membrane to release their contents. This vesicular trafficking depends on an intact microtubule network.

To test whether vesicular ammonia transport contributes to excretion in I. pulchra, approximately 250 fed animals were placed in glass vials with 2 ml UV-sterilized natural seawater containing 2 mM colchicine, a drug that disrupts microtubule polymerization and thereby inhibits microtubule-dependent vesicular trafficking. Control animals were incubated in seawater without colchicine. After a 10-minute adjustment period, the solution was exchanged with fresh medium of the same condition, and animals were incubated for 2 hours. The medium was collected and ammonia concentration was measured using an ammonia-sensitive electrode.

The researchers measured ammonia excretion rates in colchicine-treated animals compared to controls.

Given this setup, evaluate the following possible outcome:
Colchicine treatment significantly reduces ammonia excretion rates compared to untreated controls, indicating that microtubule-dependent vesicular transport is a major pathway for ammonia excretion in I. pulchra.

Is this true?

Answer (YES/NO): YES